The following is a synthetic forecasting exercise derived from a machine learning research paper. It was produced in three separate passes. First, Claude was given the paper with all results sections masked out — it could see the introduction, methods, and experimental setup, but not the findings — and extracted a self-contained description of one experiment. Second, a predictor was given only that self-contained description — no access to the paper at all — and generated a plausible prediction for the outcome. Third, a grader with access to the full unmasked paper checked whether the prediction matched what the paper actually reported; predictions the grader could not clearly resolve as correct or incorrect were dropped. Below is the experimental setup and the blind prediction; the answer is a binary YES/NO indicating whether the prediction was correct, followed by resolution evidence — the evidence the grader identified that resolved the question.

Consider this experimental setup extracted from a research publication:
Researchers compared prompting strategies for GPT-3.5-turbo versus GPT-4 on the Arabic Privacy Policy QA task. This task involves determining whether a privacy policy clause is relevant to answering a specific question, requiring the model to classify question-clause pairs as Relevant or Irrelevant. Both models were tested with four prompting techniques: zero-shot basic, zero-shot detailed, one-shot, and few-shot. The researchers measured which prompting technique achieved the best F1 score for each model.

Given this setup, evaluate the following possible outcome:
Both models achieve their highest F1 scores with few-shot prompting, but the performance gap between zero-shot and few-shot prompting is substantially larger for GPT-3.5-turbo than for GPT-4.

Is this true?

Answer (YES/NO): NO